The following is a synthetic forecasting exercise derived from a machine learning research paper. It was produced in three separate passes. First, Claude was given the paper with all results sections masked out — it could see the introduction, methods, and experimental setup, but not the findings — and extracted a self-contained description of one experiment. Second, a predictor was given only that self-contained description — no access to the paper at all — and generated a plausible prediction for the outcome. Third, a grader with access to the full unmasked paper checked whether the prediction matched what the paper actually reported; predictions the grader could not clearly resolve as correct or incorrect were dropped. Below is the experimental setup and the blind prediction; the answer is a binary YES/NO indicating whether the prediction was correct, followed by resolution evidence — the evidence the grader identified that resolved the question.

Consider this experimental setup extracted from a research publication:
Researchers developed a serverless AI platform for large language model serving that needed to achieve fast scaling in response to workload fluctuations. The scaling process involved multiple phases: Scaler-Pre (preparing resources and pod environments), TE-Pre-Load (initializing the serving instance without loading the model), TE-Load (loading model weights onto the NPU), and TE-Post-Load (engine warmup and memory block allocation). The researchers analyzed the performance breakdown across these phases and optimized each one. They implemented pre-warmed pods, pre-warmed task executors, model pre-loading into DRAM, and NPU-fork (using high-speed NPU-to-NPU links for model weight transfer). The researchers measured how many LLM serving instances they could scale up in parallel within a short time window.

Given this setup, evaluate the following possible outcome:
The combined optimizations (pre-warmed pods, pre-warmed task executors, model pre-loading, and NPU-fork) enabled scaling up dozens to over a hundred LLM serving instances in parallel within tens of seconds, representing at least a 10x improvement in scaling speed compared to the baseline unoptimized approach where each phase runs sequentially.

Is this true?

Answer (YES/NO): NO